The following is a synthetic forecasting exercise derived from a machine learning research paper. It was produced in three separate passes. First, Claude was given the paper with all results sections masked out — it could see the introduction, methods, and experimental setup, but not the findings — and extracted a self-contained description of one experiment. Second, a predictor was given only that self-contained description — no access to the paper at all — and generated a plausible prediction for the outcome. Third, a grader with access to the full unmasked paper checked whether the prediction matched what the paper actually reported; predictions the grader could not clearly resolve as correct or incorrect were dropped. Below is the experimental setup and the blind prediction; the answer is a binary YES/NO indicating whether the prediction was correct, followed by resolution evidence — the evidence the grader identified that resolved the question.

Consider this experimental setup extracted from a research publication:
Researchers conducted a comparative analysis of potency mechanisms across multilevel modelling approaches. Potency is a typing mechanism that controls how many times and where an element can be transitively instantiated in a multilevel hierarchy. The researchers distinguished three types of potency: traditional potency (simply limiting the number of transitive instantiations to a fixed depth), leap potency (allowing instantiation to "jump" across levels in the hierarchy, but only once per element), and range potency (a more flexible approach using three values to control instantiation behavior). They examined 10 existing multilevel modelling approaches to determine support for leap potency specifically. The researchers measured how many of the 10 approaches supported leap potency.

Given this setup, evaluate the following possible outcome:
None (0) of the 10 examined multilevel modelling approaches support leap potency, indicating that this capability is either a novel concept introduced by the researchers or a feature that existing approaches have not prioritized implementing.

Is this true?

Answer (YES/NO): NO